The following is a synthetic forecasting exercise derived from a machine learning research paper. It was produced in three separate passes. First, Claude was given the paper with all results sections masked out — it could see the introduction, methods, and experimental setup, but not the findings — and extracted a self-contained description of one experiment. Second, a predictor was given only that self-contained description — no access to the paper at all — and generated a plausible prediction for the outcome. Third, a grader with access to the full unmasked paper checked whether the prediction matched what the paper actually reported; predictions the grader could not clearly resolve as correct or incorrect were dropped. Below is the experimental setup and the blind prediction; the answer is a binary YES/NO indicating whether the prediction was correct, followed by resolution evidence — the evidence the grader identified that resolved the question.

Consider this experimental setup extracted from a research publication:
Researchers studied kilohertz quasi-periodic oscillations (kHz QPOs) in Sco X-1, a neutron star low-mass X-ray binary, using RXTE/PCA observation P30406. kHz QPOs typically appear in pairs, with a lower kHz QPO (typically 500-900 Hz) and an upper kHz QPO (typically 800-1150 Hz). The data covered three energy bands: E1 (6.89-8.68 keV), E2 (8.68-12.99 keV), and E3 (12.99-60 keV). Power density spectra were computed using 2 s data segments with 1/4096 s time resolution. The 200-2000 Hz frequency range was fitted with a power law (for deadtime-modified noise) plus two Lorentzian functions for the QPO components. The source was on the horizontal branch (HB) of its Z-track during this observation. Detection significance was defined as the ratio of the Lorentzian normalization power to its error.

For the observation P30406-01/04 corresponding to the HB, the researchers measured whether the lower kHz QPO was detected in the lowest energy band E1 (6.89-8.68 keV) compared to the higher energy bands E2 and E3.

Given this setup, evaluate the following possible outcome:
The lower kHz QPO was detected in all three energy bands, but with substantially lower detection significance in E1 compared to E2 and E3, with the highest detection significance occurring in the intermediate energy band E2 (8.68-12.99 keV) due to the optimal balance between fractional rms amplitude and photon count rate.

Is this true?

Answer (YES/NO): NO